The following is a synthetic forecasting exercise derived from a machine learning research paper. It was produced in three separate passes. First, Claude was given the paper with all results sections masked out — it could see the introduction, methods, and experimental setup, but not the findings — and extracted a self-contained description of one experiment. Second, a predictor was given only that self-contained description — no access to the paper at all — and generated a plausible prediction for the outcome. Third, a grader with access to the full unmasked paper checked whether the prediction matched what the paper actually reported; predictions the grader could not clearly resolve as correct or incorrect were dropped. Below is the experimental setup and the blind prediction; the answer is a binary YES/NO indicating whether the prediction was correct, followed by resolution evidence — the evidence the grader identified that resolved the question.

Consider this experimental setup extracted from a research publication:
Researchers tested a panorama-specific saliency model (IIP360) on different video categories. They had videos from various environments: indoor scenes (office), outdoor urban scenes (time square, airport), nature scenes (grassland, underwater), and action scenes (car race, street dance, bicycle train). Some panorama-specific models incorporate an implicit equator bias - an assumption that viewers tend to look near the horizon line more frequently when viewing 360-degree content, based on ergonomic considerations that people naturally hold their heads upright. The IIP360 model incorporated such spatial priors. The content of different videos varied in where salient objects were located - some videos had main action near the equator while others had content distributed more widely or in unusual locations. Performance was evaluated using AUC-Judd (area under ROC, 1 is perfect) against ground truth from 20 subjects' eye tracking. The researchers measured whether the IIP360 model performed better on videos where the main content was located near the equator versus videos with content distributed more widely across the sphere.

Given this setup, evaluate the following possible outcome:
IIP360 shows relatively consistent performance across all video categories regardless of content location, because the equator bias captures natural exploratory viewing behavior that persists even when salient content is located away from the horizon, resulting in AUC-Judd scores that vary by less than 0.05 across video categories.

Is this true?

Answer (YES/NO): NO